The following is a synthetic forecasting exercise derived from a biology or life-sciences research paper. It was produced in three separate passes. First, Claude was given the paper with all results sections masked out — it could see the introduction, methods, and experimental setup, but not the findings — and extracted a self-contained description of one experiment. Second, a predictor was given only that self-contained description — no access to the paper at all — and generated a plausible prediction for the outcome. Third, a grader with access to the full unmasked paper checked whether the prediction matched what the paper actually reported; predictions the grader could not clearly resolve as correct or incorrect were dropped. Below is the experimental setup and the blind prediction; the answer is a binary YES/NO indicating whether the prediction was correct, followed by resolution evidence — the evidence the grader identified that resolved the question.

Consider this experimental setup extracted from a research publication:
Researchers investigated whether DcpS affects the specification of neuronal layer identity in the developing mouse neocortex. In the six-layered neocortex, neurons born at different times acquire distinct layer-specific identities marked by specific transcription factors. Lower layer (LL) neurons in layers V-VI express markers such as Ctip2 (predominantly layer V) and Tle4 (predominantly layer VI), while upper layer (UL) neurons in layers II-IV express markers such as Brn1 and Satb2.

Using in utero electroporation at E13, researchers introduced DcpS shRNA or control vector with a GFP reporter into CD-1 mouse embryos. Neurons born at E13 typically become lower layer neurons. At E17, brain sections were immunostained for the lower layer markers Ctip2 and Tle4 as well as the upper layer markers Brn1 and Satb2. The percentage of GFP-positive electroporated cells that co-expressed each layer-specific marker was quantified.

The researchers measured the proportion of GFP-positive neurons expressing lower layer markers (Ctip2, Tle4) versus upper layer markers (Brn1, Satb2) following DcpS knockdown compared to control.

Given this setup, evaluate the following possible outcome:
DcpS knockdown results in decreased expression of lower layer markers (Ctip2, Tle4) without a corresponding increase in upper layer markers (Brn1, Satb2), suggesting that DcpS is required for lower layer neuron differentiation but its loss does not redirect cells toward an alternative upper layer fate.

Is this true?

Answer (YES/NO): NO